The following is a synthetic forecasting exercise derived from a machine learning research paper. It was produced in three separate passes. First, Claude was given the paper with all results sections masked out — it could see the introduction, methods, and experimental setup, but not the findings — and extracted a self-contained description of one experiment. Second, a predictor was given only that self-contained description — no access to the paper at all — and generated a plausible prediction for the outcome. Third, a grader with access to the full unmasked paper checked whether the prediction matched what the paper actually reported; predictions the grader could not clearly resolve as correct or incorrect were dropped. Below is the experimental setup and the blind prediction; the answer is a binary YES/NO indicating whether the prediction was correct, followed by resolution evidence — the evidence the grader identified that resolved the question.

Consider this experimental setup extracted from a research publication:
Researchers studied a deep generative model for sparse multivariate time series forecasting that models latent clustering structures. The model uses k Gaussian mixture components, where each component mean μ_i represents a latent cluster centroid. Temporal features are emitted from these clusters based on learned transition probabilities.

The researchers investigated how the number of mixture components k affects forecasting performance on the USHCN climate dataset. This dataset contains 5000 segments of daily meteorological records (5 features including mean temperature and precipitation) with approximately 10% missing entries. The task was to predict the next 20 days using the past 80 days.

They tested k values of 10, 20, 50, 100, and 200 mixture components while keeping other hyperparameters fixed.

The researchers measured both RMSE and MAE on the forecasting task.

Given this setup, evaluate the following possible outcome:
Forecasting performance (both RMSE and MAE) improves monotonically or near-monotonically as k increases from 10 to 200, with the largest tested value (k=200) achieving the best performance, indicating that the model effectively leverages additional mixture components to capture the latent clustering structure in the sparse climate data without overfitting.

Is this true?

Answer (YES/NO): NO